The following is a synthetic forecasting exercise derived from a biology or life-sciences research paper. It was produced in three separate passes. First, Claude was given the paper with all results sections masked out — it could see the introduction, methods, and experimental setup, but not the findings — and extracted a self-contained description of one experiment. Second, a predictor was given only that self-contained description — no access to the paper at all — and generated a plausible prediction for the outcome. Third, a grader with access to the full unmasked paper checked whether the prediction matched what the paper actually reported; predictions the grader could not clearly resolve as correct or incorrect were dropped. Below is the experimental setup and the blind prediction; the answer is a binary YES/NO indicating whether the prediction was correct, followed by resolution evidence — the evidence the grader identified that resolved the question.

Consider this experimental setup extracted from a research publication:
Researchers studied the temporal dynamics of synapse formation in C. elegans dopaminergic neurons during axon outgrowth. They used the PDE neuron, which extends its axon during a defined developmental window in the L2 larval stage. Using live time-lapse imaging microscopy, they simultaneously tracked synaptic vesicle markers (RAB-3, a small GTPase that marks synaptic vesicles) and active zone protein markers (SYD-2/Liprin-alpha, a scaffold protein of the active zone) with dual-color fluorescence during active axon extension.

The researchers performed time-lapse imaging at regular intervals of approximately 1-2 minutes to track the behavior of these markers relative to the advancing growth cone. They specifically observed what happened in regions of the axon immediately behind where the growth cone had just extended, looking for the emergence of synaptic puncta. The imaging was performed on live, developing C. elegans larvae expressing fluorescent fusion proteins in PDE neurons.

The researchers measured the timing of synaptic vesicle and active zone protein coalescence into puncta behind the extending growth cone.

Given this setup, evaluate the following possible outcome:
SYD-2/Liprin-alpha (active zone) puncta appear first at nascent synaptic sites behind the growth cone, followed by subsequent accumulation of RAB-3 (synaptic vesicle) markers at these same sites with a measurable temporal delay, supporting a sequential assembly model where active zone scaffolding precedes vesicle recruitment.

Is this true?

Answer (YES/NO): NO